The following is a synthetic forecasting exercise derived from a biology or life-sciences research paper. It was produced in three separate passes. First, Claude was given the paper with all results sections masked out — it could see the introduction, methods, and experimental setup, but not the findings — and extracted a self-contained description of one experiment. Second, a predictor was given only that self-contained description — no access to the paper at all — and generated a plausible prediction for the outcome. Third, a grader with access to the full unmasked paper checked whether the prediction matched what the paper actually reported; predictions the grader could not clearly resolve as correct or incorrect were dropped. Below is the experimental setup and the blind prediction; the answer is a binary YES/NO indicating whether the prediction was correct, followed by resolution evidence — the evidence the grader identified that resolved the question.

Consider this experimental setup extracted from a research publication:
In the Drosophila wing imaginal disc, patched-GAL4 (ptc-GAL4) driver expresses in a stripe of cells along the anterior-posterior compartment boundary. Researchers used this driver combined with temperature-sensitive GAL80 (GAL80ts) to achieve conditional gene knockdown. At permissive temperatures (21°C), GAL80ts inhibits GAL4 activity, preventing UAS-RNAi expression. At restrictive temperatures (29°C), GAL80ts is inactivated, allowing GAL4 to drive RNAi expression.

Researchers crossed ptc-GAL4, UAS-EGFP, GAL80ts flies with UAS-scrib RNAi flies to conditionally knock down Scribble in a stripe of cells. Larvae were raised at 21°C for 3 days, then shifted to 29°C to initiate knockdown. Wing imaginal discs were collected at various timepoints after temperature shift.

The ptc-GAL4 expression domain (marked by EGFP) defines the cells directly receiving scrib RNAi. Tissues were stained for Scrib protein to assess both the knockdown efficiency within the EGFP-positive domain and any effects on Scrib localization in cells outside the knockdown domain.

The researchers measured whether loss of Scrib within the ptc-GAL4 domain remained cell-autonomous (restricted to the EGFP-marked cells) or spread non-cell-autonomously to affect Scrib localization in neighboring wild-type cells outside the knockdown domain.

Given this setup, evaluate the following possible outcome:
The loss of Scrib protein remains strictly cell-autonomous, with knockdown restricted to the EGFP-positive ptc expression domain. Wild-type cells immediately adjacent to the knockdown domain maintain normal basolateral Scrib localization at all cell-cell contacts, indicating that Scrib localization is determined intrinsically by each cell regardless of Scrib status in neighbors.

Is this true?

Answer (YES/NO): NO